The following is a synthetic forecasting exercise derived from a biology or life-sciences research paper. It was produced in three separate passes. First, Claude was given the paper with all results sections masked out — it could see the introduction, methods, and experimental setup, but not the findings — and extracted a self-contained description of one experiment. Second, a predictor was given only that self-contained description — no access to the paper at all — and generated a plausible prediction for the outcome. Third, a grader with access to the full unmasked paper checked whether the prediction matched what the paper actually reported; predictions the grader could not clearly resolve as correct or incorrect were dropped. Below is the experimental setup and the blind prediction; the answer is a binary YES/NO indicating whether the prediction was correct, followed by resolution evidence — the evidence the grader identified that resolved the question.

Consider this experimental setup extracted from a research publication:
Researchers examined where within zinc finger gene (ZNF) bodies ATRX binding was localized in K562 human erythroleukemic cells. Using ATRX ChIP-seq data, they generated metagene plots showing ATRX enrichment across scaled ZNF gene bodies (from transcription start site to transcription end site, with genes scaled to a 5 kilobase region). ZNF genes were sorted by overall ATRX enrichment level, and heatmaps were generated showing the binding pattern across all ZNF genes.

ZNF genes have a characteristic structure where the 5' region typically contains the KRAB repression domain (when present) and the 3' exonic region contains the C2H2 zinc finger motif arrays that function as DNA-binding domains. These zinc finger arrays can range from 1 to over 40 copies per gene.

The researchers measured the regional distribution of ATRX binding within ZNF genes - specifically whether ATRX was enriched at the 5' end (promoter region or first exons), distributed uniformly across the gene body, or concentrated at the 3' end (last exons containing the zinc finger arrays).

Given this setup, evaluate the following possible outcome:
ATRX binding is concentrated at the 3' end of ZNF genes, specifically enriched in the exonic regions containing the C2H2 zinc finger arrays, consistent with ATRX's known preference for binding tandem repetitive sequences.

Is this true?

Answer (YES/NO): YES